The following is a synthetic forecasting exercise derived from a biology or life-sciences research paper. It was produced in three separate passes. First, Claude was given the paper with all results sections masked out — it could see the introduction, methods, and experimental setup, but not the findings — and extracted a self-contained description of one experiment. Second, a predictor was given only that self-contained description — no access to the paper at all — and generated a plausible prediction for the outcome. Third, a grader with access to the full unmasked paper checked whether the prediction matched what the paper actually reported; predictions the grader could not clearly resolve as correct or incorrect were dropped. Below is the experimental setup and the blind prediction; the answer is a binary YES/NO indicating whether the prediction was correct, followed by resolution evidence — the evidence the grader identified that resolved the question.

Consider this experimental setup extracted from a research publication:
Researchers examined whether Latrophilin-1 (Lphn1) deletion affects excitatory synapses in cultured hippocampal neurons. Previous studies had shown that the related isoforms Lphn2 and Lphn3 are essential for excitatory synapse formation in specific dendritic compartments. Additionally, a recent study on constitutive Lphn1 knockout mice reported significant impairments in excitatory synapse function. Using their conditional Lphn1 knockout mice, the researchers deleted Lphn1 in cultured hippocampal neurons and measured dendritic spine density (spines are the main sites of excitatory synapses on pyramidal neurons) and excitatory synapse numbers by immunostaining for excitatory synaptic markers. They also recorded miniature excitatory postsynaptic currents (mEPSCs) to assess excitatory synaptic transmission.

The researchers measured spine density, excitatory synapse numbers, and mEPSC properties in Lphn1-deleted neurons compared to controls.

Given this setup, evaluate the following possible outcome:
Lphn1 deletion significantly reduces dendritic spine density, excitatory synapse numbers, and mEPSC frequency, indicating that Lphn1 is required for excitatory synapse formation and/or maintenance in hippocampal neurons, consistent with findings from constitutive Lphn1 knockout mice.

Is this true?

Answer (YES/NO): NO